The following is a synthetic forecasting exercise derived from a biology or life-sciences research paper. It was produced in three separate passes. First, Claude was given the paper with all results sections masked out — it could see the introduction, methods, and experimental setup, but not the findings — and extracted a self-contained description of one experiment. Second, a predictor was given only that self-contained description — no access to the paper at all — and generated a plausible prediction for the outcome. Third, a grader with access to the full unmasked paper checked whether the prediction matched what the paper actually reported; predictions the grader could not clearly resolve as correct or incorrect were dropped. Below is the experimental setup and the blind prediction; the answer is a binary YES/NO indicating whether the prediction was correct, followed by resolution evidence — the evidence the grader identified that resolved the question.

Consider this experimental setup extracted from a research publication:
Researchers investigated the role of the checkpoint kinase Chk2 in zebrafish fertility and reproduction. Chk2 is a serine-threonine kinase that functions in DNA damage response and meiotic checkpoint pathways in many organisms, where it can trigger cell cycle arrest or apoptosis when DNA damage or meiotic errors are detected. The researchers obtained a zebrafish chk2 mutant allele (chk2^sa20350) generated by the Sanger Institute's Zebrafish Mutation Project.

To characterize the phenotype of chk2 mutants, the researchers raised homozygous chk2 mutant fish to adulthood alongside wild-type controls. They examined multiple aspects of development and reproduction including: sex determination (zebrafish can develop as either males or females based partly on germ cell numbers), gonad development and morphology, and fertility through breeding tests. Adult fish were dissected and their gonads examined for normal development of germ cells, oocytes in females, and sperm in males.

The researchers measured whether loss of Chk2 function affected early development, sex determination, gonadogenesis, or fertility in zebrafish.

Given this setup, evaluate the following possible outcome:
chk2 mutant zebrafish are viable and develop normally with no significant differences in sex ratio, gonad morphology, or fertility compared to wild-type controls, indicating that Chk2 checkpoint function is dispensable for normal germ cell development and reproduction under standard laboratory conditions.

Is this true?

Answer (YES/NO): YES